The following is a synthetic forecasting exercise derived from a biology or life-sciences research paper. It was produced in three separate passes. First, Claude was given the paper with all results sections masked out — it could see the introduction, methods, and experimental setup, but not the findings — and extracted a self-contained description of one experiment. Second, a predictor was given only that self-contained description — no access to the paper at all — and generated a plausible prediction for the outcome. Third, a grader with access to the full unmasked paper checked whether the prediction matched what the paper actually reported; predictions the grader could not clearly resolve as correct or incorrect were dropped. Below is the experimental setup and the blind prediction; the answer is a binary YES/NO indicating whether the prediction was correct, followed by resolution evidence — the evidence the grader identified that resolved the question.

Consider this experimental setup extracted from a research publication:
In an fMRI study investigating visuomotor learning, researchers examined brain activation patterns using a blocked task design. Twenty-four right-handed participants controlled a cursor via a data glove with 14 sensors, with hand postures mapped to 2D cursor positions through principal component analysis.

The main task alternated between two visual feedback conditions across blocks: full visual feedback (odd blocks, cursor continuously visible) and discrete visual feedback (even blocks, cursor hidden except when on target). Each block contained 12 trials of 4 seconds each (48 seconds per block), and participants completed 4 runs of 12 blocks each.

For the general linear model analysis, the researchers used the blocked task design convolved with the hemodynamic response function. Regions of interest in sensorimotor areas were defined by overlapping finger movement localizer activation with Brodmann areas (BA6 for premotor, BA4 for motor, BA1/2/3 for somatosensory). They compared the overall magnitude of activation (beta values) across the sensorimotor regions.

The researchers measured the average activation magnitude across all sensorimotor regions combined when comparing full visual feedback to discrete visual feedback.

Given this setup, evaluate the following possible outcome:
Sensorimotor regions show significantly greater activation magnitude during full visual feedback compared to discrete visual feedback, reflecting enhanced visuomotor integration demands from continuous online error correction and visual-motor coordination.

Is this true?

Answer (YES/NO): NO